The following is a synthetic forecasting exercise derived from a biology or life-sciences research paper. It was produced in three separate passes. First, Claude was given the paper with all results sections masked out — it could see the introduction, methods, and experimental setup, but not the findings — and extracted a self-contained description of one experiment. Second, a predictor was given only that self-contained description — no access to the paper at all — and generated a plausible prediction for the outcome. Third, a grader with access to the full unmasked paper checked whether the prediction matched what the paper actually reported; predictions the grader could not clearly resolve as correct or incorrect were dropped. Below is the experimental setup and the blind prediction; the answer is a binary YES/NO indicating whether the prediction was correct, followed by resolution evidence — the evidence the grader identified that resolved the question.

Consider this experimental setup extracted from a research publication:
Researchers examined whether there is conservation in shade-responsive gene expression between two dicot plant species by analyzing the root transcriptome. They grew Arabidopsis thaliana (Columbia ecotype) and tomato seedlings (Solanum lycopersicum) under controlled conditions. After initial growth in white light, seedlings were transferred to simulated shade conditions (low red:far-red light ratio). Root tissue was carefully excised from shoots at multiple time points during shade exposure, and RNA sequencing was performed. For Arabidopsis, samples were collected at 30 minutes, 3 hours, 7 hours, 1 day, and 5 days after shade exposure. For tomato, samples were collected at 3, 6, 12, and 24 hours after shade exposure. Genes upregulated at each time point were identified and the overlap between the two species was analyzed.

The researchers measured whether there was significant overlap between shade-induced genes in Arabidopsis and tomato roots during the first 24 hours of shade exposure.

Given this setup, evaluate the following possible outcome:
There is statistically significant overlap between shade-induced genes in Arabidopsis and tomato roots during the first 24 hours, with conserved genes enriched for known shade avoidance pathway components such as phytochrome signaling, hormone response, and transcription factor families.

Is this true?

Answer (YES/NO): NO